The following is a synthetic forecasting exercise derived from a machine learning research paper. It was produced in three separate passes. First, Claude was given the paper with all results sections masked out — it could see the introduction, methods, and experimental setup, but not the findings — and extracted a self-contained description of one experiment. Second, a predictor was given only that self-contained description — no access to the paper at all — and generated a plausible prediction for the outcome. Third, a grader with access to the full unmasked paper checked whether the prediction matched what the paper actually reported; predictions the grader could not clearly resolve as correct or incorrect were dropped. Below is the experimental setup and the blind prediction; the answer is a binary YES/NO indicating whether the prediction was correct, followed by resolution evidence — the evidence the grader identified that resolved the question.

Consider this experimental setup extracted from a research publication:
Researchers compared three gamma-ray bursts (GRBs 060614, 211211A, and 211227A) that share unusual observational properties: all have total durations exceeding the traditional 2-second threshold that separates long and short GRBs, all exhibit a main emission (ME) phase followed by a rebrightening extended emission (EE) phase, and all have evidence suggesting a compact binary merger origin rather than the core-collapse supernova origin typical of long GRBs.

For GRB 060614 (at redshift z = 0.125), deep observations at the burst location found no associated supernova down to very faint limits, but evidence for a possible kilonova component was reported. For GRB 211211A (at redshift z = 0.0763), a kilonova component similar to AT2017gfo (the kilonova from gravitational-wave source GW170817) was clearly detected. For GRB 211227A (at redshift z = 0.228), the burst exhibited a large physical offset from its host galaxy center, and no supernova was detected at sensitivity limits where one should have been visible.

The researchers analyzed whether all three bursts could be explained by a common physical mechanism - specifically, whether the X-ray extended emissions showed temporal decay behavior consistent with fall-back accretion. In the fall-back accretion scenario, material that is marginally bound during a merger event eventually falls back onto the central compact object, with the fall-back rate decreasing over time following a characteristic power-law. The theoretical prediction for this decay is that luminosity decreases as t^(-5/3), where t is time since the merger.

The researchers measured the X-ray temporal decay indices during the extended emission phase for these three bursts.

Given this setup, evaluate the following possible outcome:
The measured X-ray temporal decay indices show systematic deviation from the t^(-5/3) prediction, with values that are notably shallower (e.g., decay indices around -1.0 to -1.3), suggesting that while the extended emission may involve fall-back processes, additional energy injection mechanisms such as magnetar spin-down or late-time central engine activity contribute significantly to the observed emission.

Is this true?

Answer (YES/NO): NO